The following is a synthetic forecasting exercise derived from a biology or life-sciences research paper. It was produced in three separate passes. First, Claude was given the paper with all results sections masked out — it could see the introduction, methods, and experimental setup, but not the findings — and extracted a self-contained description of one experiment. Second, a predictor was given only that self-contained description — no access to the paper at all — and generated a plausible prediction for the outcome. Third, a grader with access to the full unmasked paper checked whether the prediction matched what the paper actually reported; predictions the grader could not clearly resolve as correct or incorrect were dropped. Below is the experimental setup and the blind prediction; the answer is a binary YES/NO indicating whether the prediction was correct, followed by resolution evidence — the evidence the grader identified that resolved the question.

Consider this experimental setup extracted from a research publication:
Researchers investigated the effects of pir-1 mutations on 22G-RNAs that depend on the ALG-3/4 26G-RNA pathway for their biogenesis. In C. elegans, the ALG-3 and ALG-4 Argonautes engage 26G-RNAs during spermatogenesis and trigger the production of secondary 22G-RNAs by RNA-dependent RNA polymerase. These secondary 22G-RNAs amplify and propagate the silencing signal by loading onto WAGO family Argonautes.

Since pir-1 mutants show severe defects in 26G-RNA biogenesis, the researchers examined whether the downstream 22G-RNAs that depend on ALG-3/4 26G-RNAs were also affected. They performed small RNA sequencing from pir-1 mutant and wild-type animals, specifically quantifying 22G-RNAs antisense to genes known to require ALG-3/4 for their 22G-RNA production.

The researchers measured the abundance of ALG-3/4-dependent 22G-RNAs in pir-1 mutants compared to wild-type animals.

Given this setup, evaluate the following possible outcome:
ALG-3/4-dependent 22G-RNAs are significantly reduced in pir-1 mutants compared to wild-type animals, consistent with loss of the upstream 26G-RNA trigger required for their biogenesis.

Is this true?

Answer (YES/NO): YES